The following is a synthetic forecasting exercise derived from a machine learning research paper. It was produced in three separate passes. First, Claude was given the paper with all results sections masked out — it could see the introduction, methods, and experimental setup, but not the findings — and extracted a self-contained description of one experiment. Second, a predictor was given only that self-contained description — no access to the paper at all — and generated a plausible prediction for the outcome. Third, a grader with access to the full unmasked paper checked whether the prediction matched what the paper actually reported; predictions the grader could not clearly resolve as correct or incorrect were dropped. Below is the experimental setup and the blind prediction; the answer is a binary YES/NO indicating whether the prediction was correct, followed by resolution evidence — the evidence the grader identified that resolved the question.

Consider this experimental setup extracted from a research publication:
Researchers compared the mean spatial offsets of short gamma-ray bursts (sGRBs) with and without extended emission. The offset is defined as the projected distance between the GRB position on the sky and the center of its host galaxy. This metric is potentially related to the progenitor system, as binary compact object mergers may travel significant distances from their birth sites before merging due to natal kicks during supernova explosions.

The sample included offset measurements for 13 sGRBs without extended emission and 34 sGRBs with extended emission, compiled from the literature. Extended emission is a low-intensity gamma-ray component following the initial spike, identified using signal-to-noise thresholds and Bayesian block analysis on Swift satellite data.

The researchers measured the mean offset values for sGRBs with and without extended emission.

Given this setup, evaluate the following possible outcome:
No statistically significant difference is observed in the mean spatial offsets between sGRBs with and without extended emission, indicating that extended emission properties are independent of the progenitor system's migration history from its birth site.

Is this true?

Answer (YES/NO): YES